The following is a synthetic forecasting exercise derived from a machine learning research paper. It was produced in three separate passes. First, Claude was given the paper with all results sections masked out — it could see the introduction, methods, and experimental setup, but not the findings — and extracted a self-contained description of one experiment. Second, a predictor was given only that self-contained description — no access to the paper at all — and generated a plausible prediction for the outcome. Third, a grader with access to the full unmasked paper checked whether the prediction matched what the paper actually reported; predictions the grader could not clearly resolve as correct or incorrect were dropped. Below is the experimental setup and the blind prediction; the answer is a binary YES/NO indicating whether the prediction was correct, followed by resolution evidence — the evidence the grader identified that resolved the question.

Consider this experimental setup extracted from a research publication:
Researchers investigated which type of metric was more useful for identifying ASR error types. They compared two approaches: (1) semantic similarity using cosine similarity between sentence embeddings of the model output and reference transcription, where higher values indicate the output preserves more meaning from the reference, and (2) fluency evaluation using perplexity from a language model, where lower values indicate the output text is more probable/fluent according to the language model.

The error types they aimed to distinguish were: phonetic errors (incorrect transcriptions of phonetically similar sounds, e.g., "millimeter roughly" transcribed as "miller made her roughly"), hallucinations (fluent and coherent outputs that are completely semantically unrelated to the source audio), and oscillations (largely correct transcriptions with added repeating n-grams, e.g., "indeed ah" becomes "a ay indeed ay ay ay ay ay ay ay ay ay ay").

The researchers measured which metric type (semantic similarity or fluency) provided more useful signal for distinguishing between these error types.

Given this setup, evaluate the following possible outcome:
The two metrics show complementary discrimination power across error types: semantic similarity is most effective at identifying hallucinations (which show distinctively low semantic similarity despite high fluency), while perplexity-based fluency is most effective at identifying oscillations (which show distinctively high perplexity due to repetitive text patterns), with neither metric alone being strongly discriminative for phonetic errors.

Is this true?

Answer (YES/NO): NO